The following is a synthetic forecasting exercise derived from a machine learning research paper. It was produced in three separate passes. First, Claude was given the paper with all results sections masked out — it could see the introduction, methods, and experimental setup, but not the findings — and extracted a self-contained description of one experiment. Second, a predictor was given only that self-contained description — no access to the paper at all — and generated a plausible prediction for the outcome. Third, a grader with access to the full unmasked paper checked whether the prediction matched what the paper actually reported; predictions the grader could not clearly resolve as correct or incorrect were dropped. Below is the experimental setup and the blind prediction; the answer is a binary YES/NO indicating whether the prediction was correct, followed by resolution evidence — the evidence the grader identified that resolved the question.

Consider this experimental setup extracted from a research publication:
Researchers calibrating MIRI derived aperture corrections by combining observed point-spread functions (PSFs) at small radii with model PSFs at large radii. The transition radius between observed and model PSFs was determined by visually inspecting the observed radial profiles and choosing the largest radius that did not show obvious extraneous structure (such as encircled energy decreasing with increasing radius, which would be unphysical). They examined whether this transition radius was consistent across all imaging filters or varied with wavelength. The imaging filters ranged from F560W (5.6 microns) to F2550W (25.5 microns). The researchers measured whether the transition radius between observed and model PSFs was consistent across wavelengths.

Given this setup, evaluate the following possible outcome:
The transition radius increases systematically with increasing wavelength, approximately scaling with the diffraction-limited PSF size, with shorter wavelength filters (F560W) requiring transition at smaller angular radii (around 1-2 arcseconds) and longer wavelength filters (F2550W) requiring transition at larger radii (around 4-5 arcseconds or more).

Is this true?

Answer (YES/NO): NO